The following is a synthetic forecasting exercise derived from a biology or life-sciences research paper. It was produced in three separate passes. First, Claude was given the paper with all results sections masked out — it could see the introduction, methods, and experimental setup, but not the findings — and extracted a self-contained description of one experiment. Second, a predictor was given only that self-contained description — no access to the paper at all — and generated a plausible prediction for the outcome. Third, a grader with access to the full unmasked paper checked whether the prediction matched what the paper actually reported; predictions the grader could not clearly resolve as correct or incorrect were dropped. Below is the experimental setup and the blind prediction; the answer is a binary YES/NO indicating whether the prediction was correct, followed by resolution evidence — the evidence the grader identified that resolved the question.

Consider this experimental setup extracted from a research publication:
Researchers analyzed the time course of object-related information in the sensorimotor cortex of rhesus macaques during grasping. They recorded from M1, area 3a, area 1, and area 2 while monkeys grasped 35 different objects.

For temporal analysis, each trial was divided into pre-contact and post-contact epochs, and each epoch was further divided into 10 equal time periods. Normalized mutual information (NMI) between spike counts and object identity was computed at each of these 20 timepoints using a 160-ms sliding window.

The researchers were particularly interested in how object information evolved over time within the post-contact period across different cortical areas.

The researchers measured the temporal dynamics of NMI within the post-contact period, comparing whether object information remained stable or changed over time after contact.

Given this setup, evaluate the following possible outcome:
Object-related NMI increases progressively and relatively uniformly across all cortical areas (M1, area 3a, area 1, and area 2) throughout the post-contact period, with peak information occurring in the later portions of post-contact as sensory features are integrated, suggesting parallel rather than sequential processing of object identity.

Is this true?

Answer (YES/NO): NO